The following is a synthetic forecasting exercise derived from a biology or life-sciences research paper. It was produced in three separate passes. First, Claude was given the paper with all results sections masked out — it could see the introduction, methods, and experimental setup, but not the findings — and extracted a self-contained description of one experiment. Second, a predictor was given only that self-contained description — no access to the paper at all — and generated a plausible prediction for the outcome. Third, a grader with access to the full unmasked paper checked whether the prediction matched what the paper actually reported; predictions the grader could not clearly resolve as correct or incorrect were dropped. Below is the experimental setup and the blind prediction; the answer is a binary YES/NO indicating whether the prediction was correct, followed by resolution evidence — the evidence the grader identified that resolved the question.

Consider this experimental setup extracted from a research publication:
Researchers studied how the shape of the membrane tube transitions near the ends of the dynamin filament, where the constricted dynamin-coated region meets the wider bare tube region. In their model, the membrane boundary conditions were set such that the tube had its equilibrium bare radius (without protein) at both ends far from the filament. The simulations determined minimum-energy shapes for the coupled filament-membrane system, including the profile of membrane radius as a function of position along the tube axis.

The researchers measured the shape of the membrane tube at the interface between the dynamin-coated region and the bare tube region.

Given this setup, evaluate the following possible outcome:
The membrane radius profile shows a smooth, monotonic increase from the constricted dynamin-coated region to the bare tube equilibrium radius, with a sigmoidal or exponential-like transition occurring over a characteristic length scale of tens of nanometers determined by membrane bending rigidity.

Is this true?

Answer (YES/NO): YES